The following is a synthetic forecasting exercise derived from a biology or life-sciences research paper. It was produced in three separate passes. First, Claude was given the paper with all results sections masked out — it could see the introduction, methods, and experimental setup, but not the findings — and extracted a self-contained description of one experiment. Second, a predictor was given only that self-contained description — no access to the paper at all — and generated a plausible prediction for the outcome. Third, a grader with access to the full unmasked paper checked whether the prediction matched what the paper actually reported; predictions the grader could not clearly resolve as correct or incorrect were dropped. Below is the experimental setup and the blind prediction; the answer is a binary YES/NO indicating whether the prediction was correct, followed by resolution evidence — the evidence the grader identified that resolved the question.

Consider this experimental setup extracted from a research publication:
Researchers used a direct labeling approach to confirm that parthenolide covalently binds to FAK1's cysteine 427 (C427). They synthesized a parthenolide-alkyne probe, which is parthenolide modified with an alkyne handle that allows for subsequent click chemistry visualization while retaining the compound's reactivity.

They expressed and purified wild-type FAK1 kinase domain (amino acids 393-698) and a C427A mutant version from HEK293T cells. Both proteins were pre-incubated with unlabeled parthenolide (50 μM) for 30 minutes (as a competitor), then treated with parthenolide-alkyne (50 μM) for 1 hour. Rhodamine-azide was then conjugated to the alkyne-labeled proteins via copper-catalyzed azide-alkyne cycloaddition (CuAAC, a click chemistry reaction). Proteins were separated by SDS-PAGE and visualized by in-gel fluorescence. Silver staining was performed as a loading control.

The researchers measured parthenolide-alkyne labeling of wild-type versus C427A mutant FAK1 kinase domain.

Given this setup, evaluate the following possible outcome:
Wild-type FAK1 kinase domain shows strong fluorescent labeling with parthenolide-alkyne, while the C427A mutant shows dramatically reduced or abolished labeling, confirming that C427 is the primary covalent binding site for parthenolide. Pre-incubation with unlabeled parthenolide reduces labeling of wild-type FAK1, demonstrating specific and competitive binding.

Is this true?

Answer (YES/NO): YES